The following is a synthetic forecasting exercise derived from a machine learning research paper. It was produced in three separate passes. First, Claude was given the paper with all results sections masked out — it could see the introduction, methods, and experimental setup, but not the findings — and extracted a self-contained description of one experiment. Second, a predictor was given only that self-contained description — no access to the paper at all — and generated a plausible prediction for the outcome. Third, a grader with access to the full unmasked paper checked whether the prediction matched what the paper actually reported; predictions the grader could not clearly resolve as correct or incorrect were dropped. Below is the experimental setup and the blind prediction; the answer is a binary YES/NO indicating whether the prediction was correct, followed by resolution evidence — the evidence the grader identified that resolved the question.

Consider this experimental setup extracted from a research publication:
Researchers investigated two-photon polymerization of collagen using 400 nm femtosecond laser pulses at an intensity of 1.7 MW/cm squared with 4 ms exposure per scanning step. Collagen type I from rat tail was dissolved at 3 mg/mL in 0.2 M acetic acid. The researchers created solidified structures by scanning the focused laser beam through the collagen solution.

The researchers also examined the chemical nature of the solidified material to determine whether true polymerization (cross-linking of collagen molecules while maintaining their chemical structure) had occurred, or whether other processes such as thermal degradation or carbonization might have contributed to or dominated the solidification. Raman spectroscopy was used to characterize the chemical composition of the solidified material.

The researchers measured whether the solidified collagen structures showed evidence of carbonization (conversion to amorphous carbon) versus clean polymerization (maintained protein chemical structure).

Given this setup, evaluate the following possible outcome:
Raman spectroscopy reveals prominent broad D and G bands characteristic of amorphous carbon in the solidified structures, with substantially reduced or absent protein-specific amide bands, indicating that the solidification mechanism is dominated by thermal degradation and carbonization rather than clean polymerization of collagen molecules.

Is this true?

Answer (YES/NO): YES